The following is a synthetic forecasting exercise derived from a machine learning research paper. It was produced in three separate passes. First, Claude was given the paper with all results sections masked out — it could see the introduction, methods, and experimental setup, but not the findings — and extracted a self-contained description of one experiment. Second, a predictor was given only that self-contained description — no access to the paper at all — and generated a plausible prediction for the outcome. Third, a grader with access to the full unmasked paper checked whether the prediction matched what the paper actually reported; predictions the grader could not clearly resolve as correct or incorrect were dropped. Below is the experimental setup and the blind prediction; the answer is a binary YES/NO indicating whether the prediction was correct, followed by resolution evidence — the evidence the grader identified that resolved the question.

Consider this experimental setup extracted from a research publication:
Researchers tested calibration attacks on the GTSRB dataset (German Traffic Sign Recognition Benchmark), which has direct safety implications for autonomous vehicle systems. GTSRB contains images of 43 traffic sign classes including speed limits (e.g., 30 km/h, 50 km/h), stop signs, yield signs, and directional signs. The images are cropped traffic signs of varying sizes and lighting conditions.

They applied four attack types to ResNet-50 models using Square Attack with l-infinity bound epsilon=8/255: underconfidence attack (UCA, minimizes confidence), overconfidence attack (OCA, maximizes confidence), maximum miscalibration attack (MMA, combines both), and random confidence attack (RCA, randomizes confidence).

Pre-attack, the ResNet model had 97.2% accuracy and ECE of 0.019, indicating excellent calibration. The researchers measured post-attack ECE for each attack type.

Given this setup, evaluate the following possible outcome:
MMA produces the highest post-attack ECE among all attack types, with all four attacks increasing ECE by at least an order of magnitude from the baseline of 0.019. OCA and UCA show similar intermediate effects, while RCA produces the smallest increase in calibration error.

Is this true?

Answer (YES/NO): NO